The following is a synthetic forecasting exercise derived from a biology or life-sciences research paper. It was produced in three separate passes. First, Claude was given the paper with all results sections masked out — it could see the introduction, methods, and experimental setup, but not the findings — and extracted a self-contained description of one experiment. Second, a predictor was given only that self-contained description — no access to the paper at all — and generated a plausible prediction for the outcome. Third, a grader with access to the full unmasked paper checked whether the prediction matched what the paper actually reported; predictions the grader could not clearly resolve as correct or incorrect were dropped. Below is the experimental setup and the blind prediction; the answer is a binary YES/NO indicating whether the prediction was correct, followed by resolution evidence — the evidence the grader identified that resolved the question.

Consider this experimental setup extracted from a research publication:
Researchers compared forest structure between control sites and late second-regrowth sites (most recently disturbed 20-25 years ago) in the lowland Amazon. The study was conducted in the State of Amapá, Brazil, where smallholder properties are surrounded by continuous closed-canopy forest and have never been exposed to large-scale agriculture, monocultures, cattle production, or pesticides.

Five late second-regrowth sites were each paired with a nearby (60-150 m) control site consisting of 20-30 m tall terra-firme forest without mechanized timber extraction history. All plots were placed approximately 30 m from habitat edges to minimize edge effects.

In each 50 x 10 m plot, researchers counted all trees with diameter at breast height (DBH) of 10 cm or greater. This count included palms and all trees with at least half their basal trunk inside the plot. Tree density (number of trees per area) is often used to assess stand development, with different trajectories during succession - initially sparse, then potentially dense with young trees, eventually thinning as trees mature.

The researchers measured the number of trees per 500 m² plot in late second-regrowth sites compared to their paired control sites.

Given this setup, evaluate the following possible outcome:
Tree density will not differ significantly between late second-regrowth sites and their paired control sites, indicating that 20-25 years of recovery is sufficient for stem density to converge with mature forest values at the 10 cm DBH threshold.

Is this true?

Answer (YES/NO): YES